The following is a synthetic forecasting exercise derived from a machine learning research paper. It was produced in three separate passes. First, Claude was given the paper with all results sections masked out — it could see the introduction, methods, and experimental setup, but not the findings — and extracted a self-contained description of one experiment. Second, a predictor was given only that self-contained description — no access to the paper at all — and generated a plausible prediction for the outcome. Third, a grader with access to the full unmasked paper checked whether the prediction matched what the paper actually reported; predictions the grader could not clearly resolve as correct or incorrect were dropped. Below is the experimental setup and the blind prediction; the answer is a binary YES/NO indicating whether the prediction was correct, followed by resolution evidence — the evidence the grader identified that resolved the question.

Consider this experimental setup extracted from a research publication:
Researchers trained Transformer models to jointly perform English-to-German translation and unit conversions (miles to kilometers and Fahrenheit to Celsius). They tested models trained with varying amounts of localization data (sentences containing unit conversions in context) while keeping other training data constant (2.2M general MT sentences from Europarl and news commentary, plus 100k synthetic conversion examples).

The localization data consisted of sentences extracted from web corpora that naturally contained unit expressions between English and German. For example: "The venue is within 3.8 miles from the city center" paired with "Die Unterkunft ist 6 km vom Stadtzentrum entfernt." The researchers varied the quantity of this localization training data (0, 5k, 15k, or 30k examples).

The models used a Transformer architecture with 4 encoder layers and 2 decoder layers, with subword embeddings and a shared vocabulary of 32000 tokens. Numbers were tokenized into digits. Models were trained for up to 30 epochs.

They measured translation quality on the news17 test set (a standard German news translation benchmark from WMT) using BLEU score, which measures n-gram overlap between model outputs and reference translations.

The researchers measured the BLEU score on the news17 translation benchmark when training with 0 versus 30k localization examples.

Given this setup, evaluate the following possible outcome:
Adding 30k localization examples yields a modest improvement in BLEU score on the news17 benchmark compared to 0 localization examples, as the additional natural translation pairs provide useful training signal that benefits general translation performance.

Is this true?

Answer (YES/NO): NO